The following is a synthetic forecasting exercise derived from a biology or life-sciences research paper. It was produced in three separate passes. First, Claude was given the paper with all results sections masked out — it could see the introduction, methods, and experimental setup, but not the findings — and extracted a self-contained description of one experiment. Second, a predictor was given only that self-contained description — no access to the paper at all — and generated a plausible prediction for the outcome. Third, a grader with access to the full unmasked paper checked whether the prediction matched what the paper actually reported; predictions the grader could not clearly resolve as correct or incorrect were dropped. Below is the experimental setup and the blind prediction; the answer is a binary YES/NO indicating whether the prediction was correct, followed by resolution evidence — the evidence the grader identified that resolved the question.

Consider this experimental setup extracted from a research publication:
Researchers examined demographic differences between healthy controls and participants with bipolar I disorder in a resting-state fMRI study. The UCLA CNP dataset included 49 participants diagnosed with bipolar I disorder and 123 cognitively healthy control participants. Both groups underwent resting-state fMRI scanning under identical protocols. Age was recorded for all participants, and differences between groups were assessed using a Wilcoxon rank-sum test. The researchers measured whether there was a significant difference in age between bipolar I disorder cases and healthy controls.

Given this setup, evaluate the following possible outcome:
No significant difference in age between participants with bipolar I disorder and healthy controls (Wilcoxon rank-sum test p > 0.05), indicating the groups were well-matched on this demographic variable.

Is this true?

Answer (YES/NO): NO